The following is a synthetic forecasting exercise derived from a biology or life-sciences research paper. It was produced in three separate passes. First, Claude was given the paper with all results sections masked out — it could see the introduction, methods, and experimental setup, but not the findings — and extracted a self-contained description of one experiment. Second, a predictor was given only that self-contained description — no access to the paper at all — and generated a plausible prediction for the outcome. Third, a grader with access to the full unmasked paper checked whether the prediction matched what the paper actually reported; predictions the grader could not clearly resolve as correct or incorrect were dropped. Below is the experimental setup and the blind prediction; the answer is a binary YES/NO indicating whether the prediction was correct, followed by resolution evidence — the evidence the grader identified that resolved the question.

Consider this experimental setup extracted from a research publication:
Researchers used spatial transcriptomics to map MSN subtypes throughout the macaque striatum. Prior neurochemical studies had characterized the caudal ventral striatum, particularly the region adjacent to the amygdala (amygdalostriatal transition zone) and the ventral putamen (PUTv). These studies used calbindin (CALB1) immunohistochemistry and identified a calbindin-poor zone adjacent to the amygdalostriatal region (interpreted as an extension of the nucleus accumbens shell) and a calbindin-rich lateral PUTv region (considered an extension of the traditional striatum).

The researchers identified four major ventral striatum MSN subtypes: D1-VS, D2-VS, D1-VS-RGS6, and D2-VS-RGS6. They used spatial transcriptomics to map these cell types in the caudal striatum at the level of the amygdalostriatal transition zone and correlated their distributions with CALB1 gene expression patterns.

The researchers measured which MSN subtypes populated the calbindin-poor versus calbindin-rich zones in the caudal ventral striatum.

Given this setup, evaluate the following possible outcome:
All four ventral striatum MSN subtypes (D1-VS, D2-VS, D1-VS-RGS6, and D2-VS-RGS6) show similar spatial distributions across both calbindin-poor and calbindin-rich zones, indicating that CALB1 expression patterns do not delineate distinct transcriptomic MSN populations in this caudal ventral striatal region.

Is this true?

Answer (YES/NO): NO